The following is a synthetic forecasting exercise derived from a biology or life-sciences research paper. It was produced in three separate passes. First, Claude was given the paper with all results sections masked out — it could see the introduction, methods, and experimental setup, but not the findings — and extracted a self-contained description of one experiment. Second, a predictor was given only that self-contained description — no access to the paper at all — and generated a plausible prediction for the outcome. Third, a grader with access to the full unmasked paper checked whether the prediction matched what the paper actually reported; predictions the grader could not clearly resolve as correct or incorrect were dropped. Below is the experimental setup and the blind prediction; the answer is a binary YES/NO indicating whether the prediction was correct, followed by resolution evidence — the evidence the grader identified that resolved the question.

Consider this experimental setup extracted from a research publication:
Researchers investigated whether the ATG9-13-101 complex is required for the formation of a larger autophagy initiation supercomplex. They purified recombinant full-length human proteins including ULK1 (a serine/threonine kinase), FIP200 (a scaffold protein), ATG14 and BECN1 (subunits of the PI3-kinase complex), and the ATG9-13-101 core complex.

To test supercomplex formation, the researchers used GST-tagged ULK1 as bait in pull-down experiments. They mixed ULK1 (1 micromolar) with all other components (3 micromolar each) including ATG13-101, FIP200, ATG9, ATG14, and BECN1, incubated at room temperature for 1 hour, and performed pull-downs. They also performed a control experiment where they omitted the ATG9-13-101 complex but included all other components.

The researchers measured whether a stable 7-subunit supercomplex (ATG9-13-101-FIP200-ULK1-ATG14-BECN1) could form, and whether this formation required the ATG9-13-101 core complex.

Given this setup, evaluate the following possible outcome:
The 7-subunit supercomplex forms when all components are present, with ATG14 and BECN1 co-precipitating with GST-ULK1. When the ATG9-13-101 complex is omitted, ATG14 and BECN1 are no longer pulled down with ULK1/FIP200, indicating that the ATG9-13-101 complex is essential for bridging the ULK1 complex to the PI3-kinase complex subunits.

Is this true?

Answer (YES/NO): YES